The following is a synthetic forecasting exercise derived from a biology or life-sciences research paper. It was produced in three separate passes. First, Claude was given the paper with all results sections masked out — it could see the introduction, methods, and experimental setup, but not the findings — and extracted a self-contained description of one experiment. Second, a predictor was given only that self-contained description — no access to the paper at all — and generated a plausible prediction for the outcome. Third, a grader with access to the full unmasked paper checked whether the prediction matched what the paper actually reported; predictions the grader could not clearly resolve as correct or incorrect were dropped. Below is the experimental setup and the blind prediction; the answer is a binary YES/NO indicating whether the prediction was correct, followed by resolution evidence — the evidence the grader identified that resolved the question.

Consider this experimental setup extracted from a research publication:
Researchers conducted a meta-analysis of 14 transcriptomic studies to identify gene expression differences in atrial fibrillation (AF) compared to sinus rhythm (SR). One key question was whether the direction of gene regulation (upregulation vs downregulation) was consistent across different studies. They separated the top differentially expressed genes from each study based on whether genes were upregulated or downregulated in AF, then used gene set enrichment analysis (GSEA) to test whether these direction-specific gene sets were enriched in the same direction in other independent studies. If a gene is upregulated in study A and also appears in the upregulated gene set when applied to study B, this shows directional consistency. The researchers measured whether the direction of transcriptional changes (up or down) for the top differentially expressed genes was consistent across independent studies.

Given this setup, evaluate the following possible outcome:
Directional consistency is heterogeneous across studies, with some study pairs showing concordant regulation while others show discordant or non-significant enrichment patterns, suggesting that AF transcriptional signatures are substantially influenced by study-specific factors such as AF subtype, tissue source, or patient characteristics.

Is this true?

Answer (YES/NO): NO